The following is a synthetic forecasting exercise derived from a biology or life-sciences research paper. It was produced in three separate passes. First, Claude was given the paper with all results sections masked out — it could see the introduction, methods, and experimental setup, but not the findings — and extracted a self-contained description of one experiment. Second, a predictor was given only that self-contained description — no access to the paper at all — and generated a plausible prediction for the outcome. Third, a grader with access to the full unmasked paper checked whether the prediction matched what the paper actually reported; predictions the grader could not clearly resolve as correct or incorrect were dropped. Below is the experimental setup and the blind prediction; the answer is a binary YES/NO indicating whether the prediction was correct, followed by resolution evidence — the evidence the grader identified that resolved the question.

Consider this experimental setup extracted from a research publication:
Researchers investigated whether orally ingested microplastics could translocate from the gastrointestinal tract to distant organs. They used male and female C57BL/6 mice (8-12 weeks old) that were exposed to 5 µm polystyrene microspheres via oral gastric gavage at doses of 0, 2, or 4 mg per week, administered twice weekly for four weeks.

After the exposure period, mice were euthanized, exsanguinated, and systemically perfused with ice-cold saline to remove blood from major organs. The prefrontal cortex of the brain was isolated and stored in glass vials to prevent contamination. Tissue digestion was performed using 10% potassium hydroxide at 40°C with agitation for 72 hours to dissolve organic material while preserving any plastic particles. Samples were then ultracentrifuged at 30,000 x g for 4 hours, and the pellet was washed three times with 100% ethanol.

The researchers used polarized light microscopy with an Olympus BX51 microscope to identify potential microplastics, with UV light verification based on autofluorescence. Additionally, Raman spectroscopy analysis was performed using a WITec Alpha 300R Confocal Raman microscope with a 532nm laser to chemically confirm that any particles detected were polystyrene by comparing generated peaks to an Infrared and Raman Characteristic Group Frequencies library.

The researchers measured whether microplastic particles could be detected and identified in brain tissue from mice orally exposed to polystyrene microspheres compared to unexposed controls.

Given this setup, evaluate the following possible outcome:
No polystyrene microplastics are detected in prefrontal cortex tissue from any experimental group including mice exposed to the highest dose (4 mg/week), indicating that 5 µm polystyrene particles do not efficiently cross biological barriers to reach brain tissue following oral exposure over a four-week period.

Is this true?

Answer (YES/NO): NO